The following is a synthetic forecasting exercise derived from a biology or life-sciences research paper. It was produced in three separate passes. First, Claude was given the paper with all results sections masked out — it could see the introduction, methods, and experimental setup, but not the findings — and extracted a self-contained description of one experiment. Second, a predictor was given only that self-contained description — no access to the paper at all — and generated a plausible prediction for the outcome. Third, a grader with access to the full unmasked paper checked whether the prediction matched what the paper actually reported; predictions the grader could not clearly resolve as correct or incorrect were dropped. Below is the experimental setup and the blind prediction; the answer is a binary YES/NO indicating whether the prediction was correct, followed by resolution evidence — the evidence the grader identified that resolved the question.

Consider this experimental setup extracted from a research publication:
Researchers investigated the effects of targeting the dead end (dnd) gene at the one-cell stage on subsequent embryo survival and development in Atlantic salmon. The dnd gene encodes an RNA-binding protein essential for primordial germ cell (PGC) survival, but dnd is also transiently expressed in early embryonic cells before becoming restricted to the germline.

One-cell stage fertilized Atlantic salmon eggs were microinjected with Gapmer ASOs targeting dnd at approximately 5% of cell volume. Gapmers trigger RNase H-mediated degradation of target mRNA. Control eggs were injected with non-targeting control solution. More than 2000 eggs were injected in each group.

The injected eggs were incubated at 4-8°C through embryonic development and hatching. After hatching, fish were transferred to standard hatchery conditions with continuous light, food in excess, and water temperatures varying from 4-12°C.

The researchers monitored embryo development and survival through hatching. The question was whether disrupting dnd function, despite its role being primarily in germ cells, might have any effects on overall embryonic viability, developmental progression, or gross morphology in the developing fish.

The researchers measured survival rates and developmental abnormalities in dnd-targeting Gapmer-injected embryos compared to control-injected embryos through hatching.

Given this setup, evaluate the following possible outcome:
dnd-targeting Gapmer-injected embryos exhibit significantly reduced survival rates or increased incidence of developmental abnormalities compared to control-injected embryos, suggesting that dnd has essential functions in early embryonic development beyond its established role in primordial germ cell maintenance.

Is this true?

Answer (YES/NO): NO